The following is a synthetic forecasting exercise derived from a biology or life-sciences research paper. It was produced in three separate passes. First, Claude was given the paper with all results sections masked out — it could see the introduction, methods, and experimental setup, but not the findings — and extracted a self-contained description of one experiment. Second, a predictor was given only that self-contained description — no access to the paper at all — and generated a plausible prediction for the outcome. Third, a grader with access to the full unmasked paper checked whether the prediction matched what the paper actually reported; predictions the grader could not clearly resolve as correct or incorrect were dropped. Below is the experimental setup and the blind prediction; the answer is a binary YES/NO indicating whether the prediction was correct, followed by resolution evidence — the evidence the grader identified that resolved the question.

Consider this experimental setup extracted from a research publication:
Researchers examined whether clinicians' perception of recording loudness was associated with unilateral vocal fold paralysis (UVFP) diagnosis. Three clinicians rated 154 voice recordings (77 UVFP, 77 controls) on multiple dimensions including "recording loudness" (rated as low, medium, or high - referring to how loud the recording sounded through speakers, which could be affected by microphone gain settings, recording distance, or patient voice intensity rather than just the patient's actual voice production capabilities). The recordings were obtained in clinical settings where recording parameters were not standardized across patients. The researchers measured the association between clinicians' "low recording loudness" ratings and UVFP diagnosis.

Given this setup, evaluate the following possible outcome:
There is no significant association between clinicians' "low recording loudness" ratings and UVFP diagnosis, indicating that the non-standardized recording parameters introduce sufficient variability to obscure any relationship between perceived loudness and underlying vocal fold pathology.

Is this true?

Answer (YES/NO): NO